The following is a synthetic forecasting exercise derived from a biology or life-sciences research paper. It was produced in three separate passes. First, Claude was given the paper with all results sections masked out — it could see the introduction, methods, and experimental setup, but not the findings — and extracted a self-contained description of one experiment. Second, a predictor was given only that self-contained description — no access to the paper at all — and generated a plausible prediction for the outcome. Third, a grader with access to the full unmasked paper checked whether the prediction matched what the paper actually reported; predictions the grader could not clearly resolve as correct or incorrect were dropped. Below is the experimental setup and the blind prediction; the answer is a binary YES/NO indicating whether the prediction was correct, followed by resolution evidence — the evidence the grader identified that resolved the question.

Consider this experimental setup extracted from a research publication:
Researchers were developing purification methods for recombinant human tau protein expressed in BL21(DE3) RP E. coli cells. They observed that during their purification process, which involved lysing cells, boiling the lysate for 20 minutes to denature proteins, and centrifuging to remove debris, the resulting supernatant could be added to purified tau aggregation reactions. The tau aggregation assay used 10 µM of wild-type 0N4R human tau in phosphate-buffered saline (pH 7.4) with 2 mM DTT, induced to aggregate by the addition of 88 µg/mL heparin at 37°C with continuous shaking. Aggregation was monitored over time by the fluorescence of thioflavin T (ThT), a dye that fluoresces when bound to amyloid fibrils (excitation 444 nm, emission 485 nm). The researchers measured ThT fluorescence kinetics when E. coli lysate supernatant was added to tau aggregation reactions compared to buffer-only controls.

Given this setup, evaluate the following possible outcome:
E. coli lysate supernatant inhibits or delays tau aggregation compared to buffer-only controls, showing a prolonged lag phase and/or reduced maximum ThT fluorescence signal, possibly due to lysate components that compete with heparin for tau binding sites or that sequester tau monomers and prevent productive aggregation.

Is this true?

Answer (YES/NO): YES